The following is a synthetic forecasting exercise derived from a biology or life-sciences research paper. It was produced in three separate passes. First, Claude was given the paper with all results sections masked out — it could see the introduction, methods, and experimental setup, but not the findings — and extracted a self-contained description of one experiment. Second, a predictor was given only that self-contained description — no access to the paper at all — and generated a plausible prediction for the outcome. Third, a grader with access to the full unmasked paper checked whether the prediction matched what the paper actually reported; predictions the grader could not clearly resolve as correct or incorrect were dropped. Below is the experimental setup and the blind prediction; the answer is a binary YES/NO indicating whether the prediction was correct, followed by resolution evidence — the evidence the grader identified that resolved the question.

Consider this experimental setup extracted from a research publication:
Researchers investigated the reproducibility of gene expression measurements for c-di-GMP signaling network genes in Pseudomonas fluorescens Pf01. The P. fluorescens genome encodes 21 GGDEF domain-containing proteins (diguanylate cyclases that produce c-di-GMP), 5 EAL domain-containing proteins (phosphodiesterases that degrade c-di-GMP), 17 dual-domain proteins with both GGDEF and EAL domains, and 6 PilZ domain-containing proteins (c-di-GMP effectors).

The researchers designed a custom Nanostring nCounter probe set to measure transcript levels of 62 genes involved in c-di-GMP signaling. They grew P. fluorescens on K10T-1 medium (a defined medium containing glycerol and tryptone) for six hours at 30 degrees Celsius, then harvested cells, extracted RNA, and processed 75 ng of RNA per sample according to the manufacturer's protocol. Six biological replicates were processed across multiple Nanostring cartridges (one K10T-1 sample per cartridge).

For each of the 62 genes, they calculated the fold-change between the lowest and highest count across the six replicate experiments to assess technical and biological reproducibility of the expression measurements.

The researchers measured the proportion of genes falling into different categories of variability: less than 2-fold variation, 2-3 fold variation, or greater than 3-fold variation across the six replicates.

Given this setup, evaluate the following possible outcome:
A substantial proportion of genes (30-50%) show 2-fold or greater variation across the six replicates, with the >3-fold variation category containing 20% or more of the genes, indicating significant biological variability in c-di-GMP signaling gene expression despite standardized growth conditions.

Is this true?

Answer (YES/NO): NO